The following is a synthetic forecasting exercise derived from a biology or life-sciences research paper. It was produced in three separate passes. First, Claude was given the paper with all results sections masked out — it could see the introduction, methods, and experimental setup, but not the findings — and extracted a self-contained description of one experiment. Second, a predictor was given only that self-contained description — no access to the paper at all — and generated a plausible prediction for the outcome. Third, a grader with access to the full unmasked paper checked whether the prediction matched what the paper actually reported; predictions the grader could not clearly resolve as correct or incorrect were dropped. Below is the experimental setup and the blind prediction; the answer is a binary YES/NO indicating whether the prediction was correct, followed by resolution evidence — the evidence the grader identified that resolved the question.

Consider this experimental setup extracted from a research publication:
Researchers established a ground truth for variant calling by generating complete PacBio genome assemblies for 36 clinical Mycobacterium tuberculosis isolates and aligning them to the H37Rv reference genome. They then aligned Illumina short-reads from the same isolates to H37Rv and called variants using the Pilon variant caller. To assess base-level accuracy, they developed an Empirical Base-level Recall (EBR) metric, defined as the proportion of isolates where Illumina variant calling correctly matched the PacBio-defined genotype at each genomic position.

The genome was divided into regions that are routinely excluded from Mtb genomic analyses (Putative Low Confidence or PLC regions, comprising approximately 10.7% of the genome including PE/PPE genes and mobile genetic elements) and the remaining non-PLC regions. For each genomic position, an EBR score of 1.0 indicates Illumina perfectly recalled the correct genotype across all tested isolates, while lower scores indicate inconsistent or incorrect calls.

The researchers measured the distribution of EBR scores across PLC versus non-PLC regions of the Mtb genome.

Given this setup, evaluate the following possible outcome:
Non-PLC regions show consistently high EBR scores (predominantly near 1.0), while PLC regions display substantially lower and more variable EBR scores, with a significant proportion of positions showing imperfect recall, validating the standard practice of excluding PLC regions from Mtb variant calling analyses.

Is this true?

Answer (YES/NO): NO